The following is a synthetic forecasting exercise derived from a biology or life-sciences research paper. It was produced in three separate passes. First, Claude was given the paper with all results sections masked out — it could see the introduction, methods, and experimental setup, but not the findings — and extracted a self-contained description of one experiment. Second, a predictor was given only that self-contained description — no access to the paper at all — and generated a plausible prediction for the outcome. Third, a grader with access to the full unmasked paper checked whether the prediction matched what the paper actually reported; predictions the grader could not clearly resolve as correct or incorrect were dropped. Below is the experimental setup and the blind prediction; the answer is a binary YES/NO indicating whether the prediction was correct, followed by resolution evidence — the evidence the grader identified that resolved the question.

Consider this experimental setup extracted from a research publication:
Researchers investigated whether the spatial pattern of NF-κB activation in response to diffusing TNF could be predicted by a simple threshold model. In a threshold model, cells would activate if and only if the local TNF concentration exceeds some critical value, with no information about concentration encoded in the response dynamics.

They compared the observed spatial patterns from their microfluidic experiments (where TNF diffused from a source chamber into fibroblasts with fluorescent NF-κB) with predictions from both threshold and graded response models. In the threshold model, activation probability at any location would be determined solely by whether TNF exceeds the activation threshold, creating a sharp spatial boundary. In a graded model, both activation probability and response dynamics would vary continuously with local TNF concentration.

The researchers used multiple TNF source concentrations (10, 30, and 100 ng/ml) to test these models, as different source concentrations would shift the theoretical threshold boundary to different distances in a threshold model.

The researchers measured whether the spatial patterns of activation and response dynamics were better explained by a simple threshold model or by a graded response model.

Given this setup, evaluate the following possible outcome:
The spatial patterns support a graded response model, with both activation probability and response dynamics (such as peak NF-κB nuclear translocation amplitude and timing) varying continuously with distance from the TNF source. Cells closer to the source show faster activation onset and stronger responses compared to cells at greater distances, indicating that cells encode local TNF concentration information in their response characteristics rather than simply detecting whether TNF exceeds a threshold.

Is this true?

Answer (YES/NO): YES